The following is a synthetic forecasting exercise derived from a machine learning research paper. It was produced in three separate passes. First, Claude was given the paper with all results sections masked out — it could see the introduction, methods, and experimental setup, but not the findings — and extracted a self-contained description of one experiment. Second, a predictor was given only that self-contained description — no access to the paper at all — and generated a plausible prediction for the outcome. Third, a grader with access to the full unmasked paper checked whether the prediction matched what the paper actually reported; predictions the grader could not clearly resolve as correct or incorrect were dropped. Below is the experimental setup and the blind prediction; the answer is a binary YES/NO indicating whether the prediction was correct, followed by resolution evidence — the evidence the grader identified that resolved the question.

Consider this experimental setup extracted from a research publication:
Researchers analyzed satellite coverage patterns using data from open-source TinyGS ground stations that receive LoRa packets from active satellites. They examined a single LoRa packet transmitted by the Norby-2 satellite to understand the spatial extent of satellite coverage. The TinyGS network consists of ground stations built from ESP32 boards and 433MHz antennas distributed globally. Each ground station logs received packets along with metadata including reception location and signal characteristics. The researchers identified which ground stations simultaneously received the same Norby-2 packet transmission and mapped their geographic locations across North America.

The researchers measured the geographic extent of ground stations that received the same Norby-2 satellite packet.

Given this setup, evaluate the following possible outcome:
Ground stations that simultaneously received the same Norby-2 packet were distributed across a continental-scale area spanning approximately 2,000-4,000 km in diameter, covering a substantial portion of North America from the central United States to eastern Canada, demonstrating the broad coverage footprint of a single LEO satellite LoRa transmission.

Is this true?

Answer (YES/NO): NO